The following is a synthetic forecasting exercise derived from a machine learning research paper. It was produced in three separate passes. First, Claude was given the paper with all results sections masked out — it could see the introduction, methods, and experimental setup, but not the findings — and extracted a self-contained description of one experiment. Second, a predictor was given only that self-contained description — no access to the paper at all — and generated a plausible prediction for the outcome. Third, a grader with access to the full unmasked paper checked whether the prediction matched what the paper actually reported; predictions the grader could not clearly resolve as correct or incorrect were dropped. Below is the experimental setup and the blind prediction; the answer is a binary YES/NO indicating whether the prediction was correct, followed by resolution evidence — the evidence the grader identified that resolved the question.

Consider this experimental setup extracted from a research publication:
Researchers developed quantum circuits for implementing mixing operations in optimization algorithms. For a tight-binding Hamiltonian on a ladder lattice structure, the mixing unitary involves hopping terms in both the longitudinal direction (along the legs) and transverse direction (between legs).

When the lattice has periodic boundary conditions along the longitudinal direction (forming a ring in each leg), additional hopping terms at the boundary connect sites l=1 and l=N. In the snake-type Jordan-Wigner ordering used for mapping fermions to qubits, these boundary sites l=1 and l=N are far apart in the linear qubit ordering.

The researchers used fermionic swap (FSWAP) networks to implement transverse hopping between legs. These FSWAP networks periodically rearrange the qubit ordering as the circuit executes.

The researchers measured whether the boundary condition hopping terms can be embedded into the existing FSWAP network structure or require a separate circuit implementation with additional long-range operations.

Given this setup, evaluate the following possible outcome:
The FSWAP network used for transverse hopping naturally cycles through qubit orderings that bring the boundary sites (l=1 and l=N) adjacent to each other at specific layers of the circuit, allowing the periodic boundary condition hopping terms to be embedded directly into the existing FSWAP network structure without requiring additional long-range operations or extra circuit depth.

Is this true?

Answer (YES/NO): YES